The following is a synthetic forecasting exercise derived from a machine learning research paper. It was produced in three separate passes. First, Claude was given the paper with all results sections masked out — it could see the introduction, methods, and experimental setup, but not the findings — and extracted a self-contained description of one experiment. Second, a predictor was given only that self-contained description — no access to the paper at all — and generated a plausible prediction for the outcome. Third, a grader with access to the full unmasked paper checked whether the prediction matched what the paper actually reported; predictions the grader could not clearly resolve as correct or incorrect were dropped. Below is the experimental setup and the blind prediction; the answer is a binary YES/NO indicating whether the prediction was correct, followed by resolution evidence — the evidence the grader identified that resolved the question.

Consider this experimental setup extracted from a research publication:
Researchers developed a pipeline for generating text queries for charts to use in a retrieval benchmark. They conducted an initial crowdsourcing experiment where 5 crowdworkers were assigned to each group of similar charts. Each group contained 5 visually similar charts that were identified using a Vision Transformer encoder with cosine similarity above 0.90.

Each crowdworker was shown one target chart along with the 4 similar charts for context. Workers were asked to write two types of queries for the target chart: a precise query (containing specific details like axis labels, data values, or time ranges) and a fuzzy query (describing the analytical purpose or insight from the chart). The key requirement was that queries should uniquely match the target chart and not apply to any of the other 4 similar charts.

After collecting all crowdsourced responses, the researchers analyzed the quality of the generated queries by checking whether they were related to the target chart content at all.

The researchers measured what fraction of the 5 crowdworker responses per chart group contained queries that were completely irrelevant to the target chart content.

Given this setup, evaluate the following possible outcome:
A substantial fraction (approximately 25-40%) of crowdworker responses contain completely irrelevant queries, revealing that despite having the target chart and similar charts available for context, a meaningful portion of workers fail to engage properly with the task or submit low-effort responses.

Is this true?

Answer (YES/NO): NO